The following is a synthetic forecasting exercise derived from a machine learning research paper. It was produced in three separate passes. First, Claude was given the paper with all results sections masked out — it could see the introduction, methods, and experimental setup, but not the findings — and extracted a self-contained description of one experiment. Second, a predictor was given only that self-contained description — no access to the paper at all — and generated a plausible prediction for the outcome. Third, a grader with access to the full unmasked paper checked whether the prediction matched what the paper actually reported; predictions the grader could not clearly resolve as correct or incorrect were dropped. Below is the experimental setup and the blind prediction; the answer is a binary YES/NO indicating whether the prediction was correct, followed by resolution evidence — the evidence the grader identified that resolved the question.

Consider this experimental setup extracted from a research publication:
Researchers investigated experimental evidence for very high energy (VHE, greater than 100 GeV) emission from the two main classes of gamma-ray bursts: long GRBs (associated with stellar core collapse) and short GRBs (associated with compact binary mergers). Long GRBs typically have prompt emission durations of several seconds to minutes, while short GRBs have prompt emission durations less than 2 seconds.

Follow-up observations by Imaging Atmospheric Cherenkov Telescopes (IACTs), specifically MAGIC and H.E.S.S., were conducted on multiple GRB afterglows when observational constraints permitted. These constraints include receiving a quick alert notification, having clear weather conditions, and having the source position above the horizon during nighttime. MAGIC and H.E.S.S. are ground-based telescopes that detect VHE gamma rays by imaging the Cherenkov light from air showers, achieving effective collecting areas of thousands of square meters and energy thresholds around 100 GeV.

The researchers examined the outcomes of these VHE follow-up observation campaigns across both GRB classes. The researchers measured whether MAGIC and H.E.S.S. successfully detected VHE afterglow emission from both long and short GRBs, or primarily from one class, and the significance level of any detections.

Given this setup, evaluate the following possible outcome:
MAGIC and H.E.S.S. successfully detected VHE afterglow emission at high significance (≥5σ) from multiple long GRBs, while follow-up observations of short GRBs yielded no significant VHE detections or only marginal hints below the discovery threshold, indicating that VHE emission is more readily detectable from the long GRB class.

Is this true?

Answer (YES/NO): YES